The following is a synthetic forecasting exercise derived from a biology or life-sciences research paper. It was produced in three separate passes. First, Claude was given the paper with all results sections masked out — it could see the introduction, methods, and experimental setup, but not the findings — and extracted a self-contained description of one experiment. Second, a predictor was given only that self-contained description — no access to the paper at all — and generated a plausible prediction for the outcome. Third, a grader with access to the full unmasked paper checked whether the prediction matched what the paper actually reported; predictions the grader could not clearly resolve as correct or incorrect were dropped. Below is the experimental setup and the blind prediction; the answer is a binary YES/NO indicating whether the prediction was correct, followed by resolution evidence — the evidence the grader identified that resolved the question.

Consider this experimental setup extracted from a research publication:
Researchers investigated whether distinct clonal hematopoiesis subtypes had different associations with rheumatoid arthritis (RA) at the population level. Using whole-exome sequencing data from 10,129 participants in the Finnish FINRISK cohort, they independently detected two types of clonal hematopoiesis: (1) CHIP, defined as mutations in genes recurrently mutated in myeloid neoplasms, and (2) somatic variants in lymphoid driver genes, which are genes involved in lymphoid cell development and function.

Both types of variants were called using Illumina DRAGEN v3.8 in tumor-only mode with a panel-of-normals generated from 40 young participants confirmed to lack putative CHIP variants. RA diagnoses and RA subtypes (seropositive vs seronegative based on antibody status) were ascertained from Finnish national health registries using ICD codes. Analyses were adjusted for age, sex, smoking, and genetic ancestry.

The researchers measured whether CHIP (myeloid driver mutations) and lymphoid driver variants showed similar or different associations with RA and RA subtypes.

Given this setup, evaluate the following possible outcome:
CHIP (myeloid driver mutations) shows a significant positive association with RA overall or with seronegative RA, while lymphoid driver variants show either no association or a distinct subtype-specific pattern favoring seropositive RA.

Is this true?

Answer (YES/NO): YES